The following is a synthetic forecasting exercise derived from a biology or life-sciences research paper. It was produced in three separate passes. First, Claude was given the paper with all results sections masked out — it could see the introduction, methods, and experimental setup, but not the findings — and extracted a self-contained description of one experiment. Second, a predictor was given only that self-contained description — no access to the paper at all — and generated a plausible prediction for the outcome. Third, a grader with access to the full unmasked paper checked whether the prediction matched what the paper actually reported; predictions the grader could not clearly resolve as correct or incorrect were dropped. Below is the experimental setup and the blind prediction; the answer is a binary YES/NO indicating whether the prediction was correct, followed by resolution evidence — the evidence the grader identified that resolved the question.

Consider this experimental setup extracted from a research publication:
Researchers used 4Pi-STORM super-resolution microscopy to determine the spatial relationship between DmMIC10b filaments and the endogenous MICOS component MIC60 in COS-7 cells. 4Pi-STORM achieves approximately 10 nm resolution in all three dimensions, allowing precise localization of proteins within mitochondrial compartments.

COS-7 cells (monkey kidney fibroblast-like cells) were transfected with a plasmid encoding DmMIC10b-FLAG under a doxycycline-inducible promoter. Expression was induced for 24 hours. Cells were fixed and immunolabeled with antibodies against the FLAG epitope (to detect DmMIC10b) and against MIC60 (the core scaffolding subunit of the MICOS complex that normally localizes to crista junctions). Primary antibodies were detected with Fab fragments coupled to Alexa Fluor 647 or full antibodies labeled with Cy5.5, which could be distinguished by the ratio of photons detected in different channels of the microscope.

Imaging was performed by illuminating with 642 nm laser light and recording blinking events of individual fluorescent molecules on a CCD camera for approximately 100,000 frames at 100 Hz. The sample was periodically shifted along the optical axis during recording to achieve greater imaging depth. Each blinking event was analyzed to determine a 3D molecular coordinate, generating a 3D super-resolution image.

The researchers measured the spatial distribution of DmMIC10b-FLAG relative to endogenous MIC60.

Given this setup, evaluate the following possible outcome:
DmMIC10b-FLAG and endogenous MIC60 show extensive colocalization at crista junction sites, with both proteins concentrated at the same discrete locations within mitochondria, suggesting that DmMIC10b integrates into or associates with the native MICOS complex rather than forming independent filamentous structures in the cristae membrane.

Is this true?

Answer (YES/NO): NO